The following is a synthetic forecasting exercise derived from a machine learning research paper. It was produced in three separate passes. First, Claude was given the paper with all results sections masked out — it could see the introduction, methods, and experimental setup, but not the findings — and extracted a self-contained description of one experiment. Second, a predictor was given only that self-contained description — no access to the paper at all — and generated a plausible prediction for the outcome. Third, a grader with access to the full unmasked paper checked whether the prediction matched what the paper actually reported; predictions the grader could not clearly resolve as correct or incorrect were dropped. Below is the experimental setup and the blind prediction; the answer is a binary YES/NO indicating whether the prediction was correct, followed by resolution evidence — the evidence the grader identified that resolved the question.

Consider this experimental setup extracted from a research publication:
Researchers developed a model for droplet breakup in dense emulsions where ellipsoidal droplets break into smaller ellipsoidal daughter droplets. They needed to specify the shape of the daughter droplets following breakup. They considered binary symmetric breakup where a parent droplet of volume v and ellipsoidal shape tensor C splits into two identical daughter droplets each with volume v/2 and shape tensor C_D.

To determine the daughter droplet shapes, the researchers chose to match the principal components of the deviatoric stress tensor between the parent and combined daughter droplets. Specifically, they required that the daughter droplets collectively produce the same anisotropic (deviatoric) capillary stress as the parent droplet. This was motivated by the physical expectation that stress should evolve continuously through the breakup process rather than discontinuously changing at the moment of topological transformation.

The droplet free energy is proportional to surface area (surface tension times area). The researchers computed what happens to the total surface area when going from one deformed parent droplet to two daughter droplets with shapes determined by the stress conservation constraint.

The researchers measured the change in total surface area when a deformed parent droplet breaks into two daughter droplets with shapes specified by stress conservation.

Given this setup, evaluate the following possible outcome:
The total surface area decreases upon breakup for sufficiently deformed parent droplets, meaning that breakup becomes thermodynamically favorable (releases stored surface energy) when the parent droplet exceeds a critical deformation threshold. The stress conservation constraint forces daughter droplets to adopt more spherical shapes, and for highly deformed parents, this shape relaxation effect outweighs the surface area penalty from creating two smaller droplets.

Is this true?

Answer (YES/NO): NO